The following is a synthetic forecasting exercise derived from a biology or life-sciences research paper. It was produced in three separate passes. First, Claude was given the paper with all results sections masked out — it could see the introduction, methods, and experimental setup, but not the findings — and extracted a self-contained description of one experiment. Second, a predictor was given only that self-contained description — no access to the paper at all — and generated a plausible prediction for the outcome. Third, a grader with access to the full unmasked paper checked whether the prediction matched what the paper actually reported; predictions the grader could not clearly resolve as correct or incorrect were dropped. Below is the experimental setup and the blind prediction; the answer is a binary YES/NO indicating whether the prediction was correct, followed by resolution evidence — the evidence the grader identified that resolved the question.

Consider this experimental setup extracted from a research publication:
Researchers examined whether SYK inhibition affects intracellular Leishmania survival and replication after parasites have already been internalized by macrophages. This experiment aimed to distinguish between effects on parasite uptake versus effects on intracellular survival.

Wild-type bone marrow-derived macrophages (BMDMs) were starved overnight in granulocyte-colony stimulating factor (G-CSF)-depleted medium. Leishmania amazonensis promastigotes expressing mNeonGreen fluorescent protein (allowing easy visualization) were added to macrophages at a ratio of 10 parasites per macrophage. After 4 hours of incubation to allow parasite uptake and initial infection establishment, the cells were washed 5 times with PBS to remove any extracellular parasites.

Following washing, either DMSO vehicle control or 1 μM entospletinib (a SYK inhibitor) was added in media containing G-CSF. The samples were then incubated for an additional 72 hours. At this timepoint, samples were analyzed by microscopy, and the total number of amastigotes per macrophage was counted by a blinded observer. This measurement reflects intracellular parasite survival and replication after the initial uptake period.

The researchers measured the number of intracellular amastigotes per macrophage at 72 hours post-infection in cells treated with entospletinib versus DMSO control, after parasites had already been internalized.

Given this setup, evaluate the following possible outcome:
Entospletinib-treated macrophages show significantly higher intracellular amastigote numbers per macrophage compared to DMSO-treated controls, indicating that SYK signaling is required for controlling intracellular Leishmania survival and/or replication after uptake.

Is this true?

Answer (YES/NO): NO